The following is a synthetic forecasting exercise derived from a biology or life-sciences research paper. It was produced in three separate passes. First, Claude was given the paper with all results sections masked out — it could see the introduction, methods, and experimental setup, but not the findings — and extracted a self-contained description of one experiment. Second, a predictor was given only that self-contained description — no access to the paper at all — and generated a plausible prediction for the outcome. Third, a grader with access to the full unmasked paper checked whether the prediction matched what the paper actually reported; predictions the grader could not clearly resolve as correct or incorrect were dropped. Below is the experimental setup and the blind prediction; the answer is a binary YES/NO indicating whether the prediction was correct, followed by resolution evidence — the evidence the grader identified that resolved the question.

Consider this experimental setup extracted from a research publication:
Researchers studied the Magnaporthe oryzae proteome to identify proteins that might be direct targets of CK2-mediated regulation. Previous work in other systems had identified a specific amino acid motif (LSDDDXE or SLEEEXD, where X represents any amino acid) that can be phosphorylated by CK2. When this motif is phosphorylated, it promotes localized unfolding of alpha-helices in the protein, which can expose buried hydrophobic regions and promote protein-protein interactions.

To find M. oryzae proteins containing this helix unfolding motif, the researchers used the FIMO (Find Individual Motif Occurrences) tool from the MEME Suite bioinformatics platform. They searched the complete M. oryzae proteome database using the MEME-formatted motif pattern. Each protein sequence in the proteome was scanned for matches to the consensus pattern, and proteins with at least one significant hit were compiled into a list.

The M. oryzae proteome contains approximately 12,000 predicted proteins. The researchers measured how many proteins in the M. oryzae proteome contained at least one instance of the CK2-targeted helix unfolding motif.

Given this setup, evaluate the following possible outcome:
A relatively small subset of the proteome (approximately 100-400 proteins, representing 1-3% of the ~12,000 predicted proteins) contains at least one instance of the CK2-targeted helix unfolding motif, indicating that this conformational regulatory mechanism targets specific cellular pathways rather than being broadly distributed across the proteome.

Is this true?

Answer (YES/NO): NO